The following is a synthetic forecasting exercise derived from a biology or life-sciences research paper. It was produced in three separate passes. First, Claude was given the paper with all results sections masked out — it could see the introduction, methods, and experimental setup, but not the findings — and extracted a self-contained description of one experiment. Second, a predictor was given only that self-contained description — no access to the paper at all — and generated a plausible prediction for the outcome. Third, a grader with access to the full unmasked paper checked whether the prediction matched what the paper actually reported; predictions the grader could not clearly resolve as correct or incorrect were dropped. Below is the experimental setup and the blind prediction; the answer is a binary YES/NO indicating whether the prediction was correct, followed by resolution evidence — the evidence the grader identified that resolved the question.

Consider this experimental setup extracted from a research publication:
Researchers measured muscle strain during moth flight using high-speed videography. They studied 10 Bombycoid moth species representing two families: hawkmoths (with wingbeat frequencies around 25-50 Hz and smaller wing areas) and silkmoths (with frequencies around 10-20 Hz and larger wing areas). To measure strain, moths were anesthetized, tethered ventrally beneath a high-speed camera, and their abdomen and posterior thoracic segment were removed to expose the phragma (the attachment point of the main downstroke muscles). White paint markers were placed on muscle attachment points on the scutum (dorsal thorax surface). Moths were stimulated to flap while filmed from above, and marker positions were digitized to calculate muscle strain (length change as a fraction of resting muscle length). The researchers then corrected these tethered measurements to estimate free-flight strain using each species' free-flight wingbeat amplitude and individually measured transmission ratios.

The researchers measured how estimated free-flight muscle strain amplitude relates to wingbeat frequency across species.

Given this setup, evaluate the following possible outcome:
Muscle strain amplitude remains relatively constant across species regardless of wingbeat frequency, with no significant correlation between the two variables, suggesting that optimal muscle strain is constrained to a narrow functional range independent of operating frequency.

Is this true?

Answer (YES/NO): NO